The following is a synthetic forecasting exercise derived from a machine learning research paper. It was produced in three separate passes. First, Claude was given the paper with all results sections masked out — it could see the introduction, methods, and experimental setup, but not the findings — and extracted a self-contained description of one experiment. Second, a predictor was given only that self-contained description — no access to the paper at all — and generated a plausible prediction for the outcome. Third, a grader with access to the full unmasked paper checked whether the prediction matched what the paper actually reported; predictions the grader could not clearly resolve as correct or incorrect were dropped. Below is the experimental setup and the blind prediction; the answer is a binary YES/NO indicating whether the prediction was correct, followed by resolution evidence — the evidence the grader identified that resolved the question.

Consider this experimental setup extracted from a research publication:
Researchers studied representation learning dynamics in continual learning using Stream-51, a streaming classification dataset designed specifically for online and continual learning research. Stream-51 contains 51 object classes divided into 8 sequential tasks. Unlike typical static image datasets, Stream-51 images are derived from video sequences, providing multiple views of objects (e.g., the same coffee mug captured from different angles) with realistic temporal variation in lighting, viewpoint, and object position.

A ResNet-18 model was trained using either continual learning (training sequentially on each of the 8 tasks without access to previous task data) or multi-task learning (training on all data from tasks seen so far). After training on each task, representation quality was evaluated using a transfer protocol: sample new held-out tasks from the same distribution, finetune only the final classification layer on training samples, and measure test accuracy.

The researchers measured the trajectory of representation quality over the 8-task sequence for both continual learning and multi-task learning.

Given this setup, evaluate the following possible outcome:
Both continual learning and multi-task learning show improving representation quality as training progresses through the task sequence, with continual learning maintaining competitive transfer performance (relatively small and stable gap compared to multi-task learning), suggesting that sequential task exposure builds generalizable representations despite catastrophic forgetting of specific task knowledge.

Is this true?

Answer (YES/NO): NO